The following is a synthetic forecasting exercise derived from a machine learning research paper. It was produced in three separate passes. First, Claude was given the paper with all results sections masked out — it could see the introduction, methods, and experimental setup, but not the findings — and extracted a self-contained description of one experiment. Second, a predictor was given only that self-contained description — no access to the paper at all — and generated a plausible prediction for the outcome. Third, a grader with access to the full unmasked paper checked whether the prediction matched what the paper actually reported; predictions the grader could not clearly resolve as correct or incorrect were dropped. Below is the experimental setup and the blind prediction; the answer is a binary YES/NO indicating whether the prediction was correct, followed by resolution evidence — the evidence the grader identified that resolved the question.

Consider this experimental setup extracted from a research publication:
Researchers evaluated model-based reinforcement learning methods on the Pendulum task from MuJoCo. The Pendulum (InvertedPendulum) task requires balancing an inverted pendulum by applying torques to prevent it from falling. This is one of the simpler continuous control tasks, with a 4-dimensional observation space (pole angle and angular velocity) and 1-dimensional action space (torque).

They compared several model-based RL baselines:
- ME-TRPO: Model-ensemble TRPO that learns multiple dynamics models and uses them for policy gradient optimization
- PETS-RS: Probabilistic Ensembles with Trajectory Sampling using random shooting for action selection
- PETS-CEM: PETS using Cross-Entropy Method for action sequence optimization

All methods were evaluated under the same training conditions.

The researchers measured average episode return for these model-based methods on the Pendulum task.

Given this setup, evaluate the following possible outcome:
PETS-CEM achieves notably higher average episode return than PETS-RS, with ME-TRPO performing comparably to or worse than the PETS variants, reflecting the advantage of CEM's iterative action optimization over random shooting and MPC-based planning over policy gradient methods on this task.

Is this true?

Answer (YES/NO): NO